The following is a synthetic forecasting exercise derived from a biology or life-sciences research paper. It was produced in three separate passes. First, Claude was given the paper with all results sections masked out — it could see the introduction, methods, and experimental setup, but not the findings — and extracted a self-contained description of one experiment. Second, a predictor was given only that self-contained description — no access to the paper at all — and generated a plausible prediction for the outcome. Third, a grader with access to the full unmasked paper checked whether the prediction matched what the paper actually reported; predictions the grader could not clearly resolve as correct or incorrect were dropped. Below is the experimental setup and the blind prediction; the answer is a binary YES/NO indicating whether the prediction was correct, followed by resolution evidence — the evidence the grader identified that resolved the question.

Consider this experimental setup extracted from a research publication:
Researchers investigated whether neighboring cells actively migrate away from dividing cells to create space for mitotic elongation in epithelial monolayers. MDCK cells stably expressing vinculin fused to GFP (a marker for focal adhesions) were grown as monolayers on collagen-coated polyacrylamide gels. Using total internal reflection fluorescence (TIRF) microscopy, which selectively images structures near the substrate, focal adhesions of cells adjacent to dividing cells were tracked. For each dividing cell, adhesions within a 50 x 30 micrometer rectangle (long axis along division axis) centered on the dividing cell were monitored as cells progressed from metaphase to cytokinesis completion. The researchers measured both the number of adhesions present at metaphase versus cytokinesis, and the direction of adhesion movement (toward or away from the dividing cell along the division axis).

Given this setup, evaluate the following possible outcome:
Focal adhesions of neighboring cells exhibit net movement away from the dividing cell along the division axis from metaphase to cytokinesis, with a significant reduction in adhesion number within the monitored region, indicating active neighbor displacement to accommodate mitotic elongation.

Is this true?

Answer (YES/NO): NO